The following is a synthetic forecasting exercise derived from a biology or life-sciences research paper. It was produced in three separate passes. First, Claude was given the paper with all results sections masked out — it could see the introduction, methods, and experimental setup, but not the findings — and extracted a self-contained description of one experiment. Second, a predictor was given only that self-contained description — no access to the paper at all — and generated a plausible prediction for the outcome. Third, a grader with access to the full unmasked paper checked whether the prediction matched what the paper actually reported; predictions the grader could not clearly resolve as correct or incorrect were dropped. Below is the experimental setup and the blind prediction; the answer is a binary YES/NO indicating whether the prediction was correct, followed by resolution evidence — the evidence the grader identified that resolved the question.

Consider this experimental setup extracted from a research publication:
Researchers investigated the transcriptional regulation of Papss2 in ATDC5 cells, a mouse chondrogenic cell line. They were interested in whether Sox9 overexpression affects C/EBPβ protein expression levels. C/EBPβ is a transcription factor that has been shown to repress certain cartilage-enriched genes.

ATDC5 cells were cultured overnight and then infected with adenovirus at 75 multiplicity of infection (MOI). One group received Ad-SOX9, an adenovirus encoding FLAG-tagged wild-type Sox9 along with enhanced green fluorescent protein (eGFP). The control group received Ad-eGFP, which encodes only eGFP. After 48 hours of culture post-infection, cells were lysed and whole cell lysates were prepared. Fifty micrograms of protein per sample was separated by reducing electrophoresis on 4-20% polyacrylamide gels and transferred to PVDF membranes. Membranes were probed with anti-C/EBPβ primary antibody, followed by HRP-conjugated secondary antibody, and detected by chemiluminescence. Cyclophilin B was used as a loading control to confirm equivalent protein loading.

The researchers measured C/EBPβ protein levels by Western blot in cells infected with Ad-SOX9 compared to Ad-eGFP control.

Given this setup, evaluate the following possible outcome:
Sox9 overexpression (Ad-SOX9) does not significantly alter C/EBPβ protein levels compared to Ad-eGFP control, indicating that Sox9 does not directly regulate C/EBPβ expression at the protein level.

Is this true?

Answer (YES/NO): NO